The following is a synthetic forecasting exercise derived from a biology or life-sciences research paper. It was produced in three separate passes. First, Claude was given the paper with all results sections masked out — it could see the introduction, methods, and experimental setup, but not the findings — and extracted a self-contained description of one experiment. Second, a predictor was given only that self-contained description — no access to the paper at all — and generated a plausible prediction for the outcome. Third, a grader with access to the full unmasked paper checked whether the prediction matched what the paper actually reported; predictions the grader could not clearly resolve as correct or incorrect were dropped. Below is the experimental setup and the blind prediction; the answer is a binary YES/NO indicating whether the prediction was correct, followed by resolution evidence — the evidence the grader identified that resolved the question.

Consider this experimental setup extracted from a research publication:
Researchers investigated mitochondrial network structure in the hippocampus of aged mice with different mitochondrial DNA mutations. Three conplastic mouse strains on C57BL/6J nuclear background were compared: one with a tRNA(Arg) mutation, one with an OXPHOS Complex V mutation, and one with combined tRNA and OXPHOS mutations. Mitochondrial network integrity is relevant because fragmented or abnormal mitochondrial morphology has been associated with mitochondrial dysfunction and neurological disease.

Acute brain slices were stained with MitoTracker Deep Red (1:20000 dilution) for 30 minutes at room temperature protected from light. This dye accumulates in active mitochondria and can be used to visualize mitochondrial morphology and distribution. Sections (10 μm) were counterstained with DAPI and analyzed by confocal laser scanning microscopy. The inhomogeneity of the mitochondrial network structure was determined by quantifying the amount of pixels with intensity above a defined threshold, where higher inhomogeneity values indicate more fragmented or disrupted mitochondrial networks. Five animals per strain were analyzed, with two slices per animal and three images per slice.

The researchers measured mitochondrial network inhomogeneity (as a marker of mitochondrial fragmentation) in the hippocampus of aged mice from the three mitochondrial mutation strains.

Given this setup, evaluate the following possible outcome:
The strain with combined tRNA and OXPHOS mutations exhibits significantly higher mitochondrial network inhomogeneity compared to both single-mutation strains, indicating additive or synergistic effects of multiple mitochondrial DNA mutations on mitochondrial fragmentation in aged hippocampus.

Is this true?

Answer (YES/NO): NO